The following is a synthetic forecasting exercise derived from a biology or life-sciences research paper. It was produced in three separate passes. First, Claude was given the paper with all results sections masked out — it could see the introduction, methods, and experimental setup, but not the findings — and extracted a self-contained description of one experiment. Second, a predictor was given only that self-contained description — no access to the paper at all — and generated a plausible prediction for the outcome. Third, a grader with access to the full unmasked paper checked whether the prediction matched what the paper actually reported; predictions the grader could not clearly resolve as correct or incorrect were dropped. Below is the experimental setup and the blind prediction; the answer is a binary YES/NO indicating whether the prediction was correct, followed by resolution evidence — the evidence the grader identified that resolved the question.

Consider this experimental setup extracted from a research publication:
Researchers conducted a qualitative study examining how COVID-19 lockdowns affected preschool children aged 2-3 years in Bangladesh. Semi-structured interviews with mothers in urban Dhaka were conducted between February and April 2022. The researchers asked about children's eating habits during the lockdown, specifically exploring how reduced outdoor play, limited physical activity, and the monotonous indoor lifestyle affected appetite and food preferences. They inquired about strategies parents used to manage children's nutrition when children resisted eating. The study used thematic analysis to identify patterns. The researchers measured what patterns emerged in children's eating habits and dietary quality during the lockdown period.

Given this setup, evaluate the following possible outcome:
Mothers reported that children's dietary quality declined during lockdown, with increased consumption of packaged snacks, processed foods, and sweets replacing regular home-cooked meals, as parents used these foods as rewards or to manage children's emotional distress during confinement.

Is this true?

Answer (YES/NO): NO